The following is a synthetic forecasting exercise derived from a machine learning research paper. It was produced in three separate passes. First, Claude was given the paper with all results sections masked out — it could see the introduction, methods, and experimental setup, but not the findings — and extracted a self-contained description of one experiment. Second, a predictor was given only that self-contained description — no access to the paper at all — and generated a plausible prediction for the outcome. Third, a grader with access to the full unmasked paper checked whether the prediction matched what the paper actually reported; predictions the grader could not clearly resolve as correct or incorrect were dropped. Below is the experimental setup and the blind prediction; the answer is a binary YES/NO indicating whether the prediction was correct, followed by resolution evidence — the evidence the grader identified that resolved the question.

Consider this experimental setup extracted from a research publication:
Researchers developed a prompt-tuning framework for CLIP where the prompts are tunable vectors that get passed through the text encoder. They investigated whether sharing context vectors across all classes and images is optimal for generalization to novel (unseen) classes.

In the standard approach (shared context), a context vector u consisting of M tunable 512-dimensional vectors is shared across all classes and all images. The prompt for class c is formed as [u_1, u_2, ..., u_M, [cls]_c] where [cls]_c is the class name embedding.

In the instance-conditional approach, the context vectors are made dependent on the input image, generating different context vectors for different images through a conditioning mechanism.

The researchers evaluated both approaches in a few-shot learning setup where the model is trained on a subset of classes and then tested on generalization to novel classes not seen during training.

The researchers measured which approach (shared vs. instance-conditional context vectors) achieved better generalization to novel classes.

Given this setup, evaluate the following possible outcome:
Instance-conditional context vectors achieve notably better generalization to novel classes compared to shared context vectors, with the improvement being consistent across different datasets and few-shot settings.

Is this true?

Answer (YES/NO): YES